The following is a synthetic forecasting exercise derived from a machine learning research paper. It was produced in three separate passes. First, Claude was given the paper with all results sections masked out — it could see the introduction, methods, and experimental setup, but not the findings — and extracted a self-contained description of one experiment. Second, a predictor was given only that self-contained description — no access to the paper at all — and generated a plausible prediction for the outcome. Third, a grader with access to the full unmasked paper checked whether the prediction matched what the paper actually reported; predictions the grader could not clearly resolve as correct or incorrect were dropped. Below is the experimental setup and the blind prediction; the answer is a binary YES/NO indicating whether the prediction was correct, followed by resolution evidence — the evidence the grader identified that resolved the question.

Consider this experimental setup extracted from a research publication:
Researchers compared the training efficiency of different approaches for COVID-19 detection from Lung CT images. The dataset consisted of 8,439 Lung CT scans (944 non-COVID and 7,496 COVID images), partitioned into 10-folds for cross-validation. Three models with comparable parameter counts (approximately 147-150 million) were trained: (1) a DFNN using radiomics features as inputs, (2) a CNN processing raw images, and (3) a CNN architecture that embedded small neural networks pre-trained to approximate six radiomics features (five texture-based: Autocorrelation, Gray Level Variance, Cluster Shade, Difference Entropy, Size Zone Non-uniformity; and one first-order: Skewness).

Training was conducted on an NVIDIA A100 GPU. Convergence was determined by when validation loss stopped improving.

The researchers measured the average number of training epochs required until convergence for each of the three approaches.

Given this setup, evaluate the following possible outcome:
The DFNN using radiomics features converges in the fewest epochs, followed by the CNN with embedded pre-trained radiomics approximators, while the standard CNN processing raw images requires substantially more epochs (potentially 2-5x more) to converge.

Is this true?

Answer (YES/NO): NO